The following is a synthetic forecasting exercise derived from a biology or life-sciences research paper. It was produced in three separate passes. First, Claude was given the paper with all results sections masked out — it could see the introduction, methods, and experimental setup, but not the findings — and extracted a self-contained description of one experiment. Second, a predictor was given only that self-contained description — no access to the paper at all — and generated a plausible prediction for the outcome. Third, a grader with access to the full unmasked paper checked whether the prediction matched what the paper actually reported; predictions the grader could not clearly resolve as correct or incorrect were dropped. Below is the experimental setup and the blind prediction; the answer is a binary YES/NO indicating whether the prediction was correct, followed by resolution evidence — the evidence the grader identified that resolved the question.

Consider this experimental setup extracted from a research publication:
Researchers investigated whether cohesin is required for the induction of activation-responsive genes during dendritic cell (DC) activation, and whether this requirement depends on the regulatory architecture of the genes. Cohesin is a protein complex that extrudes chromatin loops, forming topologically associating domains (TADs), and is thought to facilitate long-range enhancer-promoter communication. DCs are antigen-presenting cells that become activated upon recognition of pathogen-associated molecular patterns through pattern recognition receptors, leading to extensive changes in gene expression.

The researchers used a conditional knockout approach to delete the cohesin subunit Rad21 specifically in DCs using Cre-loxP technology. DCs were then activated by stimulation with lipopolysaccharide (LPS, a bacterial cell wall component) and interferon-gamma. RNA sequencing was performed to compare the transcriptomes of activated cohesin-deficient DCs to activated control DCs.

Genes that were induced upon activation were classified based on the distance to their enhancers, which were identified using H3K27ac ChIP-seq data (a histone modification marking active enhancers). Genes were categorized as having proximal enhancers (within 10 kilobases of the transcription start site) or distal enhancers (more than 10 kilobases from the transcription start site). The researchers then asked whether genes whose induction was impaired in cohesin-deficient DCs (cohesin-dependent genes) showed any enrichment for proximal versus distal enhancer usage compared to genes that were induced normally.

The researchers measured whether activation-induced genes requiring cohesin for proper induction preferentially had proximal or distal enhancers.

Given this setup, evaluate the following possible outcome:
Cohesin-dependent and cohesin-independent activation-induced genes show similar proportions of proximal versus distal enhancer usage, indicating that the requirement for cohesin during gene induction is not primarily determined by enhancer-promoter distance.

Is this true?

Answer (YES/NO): NO